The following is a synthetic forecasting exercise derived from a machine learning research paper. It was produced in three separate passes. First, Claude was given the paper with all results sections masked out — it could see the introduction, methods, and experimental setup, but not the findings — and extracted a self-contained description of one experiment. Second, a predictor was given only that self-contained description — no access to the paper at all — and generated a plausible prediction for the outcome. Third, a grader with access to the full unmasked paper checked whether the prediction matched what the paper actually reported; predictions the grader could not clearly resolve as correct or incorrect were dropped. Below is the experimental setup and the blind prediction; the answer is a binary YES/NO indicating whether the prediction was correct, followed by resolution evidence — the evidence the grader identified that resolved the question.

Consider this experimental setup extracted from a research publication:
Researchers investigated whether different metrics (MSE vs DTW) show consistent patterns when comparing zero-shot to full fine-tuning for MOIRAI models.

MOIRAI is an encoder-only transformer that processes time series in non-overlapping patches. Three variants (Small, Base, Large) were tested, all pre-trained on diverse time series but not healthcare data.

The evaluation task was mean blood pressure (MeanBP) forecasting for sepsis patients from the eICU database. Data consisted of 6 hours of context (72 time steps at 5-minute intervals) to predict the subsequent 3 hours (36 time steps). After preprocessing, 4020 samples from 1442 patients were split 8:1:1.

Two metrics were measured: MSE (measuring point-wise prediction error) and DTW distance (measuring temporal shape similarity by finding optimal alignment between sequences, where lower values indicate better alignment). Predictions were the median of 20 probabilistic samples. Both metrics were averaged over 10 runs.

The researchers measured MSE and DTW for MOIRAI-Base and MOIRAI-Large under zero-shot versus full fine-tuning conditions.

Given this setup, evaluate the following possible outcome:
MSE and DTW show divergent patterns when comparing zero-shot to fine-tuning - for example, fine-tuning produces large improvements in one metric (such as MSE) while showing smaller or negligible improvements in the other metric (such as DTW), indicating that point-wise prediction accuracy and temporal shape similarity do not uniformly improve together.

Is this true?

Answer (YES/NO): NO